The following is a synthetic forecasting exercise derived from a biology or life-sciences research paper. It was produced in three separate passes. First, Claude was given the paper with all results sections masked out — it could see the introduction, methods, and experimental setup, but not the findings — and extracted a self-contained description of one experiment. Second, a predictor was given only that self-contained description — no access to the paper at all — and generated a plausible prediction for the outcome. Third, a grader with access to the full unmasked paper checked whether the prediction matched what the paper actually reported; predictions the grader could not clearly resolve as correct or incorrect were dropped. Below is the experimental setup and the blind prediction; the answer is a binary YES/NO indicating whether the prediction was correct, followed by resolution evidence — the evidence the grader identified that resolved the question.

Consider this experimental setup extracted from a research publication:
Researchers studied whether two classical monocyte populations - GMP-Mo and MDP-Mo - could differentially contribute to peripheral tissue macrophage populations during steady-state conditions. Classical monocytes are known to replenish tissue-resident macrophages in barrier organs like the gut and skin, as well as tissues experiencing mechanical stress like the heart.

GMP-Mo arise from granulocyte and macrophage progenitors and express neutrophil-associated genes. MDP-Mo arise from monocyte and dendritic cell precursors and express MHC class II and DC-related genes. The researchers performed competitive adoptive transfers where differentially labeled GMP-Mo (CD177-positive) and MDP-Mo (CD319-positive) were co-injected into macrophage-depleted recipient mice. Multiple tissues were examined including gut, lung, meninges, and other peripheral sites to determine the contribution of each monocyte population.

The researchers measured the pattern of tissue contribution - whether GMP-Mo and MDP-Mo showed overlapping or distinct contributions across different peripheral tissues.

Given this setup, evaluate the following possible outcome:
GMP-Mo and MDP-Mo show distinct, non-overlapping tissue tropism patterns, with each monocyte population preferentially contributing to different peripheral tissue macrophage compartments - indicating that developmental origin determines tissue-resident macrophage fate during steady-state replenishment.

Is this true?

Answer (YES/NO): NO